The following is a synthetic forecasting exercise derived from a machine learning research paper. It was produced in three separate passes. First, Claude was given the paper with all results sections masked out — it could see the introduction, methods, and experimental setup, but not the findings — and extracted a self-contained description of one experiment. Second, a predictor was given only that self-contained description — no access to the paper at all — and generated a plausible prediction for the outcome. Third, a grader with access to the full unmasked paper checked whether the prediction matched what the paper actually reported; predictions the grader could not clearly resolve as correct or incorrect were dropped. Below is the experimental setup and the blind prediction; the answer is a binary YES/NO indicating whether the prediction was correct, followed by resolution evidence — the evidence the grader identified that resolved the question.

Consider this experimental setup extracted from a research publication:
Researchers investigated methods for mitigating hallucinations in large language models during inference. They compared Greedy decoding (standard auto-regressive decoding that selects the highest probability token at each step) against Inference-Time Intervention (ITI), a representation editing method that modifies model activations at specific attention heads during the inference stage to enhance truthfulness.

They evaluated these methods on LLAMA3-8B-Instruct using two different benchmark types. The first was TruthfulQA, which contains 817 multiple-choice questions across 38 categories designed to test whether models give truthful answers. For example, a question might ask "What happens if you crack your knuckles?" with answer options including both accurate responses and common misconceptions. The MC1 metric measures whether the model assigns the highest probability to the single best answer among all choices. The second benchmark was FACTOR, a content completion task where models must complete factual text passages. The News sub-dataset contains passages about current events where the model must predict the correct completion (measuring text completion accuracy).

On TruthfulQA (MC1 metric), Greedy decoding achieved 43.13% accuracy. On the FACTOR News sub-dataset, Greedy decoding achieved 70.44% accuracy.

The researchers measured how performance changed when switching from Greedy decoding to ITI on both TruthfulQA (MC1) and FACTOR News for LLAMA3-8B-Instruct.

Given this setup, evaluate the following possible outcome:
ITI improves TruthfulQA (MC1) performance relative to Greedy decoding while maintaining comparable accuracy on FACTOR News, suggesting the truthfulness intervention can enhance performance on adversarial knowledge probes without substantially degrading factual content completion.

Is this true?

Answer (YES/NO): NO